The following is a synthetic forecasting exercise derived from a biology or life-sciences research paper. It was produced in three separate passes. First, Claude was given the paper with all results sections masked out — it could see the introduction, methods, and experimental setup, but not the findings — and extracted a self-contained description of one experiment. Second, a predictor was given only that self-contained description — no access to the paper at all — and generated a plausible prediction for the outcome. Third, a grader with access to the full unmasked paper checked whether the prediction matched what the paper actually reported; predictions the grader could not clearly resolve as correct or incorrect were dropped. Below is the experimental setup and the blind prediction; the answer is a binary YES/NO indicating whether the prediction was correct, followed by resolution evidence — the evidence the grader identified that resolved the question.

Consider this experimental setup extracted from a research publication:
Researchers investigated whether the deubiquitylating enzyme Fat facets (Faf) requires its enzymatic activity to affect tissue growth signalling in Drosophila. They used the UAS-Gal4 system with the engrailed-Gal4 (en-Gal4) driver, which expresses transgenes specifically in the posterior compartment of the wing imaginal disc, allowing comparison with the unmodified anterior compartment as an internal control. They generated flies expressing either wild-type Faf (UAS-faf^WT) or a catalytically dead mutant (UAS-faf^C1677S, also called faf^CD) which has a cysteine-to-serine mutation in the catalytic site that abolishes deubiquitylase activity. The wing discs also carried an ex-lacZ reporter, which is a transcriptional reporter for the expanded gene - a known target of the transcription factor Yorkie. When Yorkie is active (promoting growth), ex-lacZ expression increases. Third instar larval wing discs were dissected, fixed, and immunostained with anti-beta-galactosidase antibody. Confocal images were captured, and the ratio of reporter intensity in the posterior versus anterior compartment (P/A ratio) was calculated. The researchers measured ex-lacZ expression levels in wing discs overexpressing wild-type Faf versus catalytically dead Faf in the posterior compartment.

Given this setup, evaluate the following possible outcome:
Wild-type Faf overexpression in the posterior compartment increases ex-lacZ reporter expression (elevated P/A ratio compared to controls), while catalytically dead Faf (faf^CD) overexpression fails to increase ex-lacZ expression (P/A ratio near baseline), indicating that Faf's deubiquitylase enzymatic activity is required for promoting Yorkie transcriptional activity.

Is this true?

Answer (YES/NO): NO